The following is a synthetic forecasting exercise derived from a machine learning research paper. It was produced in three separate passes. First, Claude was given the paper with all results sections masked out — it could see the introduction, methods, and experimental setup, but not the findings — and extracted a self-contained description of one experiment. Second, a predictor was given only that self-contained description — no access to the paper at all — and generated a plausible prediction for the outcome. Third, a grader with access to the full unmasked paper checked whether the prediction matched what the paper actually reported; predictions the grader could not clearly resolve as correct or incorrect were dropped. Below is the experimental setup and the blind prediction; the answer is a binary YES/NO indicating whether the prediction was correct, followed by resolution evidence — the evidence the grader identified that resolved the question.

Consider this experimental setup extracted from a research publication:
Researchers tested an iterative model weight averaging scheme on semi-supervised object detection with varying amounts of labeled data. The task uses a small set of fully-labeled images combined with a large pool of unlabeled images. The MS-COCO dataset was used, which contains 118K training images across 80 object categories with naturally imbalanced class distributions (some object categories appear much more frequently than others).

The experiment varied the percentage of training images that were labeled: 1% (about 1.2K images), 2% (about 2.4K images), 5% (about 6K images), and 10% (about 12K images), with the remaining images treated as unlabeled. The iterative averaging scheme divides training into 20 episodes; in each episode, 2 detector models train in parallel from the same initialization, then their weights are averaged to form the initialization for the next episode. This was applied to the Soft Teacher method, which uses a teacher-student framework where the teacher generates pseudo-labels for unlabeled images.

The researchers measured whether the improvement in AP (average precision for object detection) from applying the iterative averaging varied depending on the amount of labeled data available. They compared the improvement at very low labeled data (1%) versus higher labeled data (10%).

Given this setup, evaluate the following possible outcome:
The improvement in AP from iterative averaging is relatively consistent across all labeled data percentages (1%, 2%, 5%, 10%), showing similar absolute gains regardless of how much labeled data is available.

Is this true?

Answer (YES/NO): YES